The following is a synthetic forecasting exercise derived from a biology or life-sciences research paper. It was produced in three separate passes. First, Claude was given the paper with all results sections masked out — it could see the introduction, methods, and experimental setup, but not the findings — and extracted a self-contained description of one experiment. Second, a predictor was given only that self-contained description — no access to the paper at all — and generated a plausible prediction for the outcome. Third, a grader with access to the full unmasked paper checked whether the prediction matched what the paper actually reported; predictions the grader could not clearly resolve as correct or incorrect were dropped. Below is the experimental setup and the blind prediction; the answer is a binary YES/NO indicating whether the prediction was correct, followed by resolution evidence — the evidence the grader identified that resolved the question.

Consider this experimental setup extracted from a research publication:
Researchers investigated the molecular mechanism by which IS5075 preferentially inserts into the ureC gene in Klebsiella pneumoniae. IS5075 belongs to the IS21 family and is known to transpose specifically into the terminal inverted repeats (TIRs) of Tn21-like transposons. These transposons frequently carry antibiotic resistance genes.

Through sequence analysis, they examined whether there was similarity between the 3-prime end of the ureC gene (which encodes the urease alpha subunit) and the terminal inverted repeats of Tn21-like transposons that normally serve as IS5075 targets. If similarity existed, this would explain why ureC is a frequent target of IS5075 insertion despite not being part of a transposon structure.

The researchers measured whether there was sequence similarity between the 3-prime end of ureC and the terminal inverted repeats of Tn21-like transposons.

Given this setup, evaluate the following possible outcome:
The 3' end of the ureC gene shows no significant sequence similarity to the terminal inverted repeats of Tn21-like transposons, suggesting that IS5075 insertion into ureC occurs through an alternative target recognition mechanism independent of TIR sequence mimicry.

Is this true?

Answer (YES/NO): NO